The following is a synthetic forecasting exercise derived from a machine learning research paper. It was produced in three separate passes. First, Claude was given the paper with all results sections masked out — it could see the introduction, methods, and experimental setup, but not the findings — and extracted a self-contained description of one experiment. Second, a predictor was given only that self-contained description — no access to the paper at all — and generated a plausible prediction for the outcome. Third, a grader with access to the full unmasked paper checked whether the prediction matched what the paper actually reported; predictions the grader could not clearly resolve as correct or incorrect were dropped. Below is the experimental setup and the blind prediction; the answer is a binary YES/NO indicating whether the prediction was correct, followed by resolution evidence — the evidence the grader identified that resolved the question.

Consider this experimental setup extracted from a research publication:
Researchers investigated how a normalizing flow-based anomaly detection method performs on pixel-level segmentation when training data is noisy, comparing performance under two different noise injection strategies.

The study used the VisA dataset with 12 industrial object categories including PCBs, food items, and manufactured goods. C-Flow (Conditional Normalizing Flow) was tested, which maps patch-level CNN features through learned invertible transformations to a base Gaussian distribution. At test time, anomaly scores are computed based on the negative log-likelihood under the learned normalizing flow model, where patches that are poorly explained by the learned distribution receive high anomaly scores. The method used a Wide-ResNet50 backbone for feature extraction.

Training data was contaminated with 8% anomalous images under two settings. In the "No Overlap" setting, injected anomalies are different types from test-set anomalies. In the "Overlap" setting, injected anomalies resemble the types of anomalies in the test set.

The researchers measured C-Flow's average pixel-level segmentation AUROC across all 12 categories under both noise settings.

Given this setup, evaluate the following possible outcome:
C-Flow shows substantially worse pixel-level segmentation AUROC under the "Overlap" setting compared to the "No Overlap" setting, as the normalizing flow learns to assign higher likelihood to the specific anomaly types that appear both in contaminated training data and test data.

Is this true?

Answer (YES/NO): NO